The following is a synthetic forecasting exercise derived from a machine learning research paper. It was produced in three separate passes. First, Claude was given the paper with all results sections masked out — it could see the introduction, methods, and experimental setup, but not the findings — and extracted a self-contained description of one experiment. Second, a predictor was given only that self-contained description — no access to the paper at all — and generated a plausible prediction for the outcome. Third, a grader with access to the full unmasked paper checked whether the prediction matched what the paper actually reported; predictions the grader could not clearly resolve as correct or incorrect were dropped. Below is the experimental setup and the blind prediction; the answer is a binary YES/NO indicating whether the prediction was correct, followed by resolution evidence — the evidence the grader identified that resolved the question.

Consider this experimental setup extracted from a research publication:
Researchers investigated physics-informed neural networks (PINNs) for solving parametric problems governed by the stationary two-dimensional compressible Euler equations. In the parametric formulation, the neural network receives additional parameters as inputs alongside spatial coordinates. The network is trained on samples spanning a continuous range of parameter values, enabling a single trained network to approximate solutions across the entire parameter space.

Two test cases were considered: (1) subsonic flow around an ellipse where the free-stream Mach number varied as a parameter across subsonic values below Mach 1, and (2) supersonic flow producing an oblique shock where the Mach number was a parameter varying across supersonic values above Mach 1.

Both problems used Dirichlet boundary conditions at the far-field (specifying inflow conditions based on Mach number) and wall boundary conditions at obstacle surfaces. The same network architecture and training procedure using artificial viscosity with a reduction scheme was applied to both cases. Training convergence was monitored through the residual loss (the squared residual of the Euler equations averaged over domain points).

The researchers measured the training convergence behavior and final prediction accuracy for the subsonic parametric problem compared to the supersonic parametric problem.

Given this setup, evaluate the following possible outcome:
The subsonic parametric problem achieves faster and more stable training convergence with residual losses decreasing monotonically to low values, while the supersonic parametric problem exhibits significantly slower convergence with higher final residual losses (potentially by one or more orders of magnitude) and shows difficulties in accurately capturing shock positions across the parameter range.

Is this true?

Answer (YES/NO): NO